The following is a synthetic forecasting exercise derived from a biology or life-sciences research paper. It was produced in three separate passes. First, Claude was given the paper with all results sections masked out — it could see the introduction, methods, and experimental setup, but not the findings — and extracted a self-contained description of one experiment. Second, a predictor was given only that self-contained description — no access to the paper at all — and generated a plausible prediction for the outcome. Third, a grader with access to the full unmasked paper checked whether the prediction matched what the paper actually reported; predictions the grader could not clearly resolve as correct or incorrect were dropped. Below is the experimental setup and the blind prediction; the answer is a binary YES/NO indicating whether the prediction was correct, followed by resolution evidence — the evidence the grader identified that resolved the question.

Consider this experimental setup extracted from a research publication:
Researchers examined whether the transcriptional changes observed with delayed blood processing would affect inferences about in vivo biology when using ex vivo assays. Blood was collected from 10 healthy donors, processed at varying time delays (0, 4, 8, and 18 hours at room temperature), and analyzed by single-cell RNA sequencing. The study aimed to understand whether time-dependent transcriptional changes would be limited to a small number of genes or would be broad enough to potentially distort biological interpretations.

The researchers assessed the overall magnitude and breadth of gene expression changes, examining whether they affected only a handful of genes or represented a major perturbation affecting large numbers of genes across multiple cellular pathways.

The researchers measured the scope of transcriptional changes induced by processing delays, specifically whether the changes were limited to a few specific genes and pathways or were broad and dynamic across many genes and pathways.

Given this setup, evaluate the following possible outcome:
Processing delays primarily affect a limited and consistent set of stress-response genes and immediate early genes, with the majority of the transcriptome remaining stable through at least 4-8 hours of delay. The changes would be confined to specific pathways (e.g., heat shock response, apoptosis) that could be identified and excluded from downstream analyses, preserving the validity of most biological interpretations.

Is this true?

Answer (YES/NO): NO